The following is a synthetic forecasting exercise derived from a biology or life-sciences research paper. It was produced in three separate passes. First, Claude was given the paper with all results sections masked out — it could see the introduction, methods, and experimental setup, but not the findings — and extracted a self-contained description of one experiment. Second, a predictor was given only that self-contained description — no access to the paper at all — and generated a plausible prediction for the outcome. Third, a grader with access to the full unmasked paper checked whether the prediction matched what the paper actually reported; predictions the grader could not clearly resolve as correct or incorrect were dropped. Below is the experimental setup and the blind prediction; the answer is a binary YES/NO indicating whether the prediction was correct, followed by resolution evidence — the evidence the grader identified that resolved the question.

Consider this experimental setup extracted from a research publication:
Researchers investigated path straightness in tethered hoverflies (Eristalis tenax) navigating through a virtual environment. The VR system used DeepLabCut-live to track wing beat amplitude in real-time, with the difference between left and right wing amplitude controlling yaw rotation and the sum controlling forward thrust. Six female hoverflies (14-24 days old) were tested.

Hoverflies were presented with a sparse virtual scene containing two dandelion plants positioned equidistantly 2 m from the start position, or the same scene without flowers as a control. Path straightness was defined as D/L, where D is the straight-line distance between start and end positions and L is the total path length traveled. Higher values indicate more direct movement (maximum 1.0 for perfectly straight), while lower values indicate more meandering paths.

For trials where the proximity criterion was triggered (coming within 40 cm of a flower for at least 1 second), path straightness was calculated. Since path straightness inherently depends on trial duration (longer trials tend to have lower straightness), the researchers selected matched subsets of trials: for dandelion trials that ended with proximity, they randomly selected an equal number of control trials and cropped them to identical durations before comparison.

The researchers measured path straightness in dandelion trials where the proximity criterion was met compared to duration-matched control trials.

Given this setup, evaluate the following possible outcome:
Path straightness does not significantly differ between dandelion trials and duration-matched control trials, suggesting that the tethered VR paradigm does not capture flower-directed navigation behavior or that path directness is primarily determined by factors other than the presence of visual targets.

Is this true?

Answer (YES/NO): NO